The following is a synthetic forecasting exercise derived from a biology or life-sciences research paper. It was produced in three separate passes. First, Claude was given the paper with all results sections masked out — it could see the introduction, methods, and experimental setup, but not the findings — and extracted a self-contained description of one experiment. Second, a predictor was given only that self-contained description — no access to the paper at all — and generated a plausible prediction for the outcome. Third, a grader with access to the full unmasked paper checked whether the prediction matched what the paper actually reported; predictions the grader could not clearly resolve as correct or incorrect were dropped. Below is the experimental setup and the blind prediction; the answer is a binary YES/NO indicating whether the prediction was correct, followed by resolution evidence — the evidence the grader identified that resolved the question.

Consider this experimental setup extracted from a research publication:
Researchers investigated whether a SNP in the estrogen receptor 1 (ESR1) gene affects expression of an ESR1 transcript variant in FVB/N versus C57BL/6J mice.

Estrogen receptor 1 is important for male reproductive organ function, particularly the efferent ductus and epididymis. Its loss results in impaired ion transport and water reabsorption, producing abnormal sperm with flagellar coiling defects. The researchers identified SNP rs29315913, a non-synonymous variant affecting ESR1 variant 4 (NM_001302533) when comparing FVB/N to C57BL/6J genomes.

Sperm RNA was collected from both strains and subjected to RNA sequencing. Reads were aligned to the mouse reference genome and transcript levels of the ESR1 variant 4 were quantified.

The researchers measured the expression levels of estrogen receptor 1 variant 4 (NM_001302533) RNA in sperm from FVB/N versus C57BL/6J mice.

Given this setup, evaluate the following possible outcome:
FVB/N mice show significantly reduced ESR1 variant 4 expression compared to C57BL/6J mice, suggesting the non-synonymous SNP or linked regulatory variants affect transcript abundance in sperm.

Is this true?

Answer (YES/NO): NO